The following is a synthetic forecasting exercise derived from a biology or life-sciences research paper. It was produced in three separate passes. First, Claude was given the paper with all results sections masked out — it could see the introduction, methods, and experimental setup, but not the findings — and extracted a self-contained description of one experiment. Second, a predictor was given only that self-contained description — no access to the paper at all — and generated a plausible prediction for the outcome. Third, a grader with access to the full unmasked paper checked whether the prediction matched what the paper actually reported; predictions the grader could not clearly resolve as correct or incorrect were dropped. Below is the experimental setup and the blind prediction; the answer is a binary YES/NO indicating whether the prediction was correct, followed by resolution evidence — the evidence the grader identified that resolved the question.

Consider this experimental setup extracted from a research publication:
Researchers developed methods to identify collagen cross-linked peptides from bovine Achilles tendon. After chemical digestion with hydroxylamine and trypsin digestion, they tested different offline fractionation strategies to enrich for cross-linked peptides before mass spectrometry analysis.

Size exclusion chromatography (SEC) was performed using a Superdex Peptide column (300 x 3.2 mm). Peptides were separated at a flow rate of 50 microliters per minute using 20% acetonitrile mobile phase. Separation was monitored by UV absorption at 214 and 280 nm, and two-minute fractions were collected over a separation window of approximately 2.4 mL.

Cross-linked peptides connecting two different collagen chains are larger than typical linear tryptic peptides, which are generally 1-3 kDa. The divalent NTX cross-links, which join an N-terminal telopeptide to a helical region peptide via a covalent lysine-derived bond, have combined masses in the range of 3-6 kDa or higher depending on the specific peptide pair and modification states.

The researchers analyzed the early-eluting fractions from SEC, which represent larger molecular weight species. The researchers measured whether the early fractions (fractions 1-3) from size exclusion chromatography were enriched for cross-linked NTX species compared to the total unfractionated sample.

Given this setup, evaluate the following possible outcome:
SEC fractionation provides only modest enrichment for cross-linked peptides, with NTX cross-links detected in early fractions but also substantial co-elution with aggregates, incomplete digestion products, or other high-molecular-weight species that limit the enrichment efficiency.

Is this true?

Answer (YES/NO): NO